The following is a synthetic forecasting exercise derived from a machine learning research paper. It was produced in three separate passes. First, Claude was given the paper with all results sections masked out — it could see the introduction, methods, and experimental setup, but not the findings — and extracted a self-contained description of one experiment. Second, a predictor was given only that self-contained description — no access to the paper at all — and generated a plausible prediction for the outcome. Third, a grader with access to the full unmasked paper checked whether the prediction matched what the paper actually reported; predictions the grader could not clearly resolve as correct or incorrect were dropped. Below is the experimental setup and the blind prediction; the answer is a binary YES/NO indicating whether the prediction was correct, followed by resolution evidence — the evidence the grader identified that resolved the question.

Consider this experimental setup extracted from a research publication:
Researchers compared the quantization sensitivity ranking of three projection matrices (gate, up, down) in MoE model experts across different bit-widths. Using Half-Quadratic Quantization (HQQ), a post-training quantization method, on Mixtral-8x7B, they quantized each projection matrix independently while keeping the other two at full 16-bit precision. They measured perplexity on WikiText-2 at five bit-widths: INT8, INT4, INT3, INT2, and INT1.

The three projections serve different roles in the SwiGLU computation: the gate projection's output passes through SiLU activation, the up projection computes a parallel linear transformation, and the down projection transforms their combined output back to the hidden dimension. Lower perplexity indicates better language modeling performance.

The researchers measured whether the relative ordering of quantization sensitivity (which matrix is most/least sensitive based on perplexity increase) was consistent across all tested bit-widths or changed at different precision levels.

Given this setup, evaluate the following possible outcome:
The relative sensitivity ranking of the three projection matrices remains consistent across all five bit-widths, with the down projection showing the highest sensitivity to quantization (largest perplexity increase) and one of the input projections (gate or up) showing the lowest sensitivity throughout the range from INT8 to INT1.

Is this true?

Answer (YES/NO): YES